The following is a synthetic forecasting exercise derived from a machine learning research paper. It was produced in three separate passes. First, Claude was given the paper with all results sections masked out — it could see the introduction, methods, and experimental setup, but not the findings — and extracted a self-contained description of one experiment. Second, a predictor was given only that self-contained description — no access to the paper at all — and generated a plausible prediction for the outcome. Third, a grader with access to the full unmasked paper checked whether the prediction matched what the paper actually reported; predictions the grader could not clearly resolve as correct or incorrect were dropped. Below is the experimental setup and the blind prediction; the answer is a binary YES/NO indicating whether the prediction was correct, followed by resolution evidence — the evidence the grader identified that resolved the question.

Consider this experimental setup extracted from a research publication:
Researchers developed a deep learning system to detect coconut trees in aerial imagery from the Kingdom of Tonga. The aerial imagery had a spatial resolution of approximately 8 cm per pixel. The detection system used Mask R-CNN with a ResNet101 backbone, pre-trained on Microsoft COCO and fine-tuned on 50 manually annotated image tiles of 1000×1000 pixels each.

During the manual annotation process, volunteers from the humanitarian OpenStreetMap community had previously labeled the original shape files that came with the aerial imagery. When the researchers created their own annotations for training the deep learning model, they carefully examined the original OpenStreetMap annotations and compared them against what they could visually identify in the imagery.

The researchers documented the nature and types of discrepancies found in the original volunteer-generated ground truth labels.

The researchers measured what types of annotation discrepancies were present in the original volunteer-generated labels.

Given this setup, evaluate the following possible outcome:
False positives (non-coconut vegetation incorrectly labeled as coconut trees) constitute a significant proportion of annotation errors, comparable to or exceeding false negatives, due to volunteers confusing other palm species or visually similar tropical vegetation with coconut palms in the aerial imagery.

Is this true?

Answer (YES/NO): NO